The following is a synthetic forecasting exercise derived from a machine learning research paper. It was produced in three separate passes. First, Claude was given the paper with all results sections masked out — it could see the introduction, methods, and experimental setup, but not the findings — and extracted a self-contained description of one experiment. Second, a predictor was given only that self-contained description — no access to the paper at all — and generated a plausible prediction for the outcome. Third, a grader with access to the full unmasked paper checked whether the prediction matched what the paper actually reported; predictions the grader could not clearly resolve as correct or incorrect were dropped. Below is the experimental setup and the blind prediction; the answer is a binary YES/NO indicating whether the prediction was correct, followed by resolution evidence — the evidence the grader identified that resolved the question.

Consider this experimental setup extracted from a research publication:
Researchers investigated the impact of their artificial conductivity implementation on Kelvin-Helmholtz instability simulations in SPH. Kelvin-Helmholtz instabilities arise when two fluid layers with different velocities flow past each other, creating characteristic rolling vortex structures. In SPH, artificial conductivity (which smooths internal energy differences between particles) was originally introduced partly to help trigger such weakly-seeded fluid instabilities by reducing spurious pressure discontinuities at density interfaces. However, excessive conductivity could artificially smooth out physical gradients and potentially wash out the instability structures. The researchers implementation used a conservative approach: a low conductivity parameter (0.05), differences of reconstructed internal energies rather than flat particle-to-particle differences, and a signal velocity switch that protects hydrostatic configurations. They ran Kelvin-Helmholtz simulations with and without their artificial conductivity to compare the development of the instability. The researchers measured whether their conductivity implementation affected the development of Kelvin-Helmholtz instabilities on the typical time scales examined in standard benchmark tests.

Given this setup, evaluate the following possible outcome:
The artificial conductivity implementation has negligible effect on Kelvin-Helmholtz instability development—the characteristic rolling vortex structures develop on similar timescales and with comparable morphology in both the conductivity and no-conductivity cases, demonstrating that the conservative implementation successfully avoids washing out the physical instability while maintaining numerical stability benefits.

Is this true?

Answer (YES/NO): YES